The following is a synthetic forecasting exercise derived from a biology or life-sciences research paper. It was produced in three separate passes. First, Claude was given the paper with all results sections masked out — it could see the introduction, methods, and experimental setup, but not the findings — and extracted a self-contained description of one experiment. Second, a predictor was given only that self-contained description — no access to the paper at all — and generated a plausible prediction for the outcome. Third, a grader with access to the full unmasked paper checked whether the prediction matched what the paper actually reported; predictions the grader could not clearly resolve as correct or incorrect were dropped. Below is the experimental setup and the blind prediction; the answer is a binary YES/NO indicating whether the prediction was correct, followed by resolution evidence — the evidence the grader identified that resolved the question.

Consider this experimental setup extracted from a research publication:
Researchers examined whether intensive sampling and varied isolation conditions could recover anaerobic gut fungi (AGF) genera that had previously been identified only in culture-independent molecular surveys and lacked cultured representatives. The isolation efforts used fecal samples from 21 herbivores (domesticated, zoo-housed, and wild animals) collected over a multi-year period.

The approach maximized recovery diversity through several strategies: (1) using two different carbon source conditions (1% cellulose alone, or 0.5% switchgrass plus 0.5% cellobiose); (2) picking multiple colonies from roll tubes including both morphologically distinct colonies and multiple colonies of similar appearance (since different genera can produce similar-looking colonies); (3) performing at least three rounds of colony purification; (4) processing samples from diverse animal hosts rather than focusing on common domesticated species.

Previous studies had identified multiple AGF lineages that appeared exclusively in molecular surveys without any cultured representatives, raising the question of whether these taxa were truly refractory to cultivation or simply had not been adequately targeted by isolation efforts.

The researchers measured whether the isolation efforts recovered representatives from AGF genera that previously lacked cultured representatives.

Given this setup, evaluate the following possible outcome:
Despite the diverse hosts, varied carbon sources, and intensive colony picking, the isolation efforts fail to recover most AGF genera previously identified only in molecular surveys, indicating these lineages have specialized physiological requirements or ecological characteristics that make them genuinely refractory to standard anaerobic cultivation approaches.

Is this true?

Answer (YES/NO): NO